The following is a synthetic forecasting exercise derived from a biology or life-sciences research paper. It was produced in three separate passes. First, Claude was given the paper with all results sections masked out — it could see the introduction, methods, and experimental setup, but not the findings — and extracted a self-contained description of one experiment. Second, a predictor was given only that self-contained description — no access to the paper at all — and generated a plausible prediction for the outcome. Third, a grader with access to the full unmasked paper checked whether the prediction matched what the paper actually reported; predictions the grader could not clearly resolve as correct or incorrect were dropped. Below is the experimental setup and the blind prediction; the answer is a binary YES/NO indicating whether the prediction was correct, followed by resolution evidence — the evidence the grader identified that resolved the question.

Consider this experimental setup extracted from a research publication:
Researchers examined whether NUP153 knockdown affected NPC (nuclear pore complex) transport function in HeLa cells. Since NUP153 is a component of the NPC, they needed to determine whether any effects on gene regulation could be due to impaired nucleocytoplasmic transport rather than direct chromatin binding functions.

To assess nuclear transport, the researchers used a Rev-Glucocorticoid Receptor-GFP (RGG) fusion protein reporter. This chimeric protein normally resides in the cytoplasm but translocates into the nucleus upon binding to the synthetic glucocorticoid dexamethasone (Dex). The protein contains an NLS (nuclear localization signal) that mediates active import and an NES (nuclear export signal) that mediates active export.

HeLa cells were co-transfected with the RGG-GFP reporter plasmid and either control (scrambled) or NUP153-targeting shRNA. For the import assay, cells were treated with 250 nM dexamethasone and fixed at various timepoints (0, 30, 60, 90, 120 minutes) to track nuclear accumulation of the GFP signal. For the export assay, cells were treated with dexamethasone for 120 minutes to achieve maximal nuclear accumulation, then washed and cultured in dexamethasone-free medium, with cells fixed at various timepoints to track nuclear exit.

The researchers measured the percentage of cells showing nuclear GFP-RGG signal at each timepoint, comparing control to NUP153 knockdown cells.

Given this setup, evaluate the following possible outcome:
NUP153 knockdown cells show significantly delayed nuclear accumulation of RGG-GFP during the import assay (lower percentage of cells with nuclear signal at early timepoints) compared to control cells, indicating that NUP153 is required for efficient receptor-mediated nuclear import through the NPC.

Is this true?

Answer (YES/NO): NO